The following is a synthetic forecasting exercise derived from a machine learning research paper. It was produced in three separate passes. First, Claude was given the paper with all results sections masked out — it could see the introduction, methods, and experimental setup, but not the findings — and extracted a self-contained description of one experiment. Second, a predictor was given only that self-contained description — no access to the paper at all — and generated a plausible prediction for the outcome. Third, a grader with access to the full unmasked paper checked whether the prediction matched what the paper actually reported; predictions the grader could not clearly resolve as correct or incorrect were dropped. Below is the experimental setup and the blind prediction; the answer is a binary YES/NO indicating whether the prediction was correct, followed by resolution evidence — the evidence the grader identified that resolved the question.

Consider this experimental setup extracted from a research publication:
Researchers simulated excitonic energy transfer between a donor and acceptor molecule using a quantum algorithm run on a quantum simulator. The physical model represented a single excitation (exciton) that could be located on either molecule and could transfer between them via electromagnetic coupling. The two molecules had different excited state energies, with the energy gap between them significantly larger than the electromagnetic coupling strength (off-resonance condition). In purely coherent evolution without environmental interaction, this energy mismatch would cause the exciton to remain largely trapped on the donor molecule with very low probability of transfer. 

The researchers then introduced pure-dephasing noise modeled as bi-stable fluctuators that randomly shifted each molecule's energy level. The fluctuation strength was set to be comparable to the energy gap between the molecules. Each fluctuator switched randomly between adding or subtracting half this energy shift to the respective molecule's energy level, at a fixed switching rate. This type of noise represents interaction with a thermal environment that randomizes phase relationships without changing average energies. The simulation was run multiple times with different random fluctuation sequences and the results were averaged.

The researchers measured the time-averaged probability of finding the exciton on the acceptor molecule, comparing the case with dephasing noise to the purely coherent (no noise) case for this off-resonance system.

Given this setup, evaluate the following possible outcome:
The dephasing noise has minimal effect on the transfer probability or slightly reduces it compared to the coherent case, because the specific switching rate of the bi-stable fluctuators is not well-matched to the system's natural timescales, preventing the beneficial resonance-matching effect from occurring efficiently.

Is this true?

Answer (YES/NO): NO